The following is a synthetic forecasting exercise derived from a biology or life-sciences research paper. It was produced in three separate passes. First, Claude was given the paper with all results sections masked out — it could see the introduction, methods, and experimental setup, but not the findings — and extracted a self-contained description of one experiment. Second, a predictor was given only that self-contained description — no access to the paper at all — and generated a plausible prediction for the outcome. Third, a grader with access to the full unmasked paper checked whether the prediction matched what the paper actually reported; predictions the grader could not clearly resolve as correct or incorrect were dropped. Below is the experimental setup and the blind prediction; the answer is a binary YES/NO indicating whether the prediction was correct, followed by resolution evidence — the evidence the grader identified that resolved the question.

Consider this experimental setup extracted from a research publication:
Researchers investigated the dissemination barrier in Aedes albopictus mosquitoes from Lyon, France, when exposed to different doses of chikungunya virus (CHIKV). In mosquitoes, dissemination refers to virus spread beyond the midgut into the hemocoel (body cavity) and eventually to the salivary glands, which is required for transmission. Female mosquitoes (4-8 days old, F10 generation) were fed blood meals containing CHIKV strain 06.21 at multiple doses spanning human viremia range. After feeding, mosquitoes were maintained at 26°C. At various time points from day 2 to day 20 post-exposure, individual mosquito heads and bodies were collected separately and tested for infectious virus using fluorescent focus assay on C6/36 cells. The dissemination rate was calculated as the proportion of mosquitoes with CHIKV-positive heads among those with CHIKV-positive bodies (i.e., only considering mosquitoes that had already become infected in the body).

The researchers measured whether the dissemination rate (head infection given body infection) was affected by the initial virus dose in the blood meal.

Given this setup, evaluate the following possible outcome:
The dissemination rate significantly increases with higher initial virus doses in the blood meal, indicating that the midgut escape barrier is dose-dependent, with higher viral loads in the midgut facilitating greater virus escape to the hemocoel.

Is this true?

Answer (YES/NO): YES